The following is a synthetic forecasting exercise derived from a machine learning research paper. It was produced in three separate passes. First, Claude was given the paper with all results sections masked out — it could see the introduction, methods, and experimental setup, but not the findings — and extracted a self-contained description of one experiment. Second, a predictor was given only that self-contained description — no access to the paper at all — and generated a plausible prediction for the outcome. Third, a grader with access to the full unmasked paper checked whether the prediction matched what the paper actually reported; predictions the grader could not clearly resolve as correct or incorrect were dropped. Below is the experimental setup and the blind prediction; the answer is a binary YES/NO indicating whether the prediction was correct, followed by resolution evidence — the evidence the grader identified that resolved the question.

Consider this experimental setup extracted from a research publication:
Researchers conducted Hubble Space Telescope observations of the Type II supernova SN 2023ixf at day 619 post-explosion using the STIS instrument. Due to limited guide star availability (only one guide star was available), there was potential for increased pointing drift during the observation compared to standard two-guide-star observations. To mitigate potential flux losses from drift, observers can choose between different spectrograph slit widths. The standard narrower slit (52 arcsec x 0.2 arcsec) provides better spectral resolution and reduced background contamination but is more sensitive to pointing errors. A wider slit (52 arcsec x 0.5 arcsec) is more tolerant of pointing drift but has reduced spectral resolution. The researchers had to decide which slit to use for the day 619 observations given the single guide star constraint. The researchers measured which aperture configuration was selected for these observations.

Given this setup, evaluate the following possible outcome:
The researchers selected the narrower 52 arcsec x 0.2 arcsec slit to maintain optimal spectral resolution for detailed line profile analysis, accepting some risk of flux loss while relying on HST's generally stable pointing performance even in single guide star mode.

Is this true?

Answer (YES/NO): NO